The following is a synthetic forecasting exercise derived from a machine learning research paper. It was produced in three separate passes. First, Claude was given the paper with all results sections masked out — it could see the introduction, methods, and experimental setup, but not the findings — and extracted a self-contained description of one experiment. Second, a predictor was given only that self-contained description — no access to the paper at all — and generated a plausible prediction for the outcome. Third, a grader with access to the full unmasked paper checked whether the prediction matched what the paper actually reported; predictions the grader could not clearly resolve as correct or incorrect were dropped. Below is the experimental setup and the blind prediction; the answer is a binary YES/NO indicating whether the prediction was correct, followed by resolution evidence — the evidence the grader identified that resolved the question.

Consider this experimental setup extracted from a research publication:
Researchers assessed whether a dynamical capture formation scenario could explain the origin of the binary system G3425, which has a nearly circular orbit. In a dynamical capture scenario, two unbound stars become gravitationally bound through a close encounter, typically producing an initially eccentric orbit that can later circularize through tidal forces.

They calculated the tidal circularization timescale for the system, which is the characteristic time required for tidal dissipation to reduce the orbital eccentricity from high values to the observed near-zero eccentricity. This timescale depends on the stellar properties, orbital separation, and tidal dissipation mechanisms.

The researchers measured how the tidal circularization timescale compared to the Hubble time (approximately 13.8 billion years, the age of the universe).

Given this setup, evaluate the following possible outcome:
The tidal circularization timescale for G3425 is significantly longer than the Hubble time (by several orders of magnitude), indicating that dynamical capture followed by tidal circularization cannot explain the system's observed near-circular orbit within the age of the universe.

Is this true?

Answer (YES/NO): NO